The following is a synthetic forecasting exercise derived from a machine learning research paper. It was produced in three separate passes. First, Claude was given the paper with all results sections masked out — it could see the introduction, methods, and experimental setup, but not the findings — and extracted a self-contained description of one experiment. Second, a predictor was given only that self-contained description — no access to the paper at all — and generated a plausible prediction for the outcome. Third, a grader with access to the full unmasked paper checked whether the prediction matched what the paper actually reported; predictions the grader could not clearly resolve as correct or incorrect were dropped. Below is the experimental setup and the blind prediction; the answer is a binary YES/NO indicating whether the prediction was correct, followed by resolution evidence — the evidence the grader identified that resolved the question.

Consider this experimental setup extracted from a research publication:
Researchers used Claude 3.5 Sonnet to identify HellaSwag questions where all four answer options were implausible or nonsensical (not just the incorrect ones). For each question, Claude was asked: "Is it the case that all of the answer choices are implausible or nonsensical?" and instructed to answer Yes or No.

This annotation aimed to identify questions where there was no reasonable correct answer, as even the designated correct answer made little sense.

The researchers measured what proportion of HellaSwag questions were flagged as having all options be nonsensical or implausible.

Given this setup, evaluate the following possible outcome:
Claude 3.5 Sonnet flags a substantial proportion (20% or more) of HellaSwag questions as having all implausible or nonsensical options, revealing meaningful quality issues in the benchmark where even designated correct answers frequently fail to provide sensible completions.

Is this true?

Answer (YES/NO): NO